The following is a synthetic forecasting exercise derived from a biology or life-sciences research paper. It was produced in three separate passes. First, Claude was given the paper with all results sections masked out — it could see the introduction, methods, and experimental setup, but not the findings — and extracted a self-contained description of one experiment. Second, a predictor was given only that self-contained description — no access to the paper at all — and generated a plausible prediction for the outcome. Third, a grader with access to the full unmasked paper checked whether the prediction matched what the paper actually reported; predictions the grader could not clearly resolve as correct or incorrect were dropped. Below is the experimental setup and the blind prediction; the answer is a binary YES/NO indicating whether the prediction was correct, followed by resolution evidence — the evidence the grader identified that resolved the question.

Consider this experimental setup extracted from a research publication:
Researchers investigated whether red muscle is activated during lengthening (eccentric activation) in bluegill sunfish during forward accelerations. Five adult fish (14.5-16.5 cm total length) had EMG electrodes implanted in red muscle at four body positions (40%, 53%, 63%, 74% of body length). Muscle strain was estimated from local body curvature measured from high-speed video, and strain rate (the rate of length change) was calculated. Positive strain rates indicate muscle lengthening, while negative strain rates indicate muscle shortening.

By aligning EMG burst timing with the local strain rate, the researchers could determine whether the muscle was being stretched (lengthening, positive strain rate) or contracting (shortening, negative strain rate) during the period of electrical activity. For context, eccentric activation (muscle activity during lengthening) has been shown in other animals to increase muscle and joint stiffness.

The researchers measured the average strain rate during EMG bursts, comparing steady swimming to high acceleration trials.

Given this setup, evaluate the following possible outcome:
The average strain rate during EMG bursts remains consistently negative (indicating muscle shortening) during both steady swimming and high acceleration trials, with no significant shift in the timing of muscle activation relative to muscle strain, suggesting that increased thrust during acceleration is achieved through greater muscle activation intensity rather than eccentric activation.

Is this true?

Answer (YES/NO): NO